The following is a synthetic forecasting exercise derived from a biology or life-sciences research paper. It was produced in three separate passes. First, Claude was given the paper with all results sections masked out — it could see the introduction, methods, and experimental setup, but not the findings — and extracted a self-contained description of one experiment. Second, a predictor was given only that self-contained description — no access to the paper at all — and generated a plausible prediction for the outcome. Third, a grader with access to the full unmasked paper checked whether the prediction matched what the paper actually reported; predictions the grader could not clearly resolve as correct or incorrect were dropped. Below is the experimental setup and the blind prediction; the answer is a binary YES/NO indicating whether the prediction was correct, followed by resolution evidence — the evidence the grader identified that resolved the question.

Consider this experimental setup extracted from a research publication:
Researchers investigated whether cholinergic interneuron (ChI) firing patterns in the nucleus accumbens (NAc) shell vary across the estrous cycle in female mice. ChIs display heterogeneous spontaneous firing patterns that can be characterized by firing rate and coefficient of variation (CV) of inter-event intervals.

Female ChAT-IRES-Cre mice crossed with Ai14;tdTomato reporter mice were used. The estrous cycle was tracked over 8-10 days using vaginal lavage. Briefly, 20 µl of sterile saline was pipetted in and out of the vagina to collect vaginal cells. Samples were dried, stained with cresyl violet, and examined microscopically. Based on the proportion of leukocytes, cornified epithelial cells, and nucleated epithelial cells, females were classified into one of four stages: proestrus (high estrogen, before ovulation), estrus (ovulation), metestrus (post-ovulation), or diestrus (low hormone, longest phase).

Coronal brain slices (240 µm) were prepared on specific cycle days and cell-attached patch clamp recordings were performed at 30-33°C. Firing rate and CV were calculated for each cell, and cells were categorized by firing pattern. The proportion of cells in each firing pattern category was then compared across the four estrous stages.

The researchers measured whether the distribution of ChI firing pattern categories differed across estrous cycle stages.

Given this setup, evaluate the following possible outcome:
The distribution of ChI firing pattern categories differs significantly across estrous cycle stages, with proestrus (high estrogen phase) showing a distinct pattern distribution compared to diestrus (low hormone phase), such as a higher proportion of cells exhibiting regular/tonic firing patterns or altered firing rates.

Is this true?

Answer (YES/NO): NO